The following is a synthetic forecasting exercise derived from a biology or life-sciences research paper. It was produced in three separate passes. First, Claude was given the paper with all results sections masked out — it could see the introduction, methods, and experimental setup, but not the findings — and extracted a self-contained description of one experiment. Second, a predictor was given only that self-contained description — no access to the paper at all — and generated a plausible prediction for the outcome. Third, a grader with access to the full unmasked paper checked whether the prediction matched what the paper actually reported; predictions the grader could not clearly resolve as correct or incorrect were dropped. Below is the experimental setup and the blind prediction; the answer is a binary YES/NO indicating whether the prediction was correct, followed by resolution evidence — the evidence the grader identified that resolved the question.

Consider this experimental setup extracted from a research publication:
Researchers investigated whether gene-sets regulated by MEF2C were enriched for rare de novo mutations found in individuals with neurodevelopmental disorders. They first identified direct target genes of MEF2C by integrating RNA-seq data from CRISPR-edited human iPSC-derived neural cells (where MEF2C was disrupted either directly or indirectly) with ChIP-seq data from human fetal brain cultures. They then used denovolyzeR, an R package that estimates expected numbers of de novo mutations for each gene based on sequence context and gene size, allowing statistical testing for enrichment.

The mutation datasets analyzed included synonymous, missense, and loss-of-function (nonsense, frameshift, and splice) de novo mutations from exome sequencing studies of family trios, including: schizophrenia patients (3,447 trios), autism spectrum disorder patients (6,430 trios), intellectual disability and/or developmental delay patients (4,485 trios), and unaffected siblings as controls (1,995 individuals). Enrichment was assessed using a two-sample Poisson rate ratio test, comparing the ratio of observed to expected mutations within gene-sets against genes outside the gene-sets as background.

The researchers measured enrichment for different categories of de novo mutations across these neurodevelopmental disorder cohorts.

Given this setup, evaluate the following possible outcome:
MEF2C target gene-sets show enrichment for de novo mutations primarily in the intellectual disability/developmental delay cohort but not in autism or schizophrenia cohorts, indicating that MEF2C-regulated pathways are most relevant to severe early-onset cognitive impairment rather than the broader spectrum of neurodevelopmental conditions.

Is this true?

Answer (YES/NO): NO